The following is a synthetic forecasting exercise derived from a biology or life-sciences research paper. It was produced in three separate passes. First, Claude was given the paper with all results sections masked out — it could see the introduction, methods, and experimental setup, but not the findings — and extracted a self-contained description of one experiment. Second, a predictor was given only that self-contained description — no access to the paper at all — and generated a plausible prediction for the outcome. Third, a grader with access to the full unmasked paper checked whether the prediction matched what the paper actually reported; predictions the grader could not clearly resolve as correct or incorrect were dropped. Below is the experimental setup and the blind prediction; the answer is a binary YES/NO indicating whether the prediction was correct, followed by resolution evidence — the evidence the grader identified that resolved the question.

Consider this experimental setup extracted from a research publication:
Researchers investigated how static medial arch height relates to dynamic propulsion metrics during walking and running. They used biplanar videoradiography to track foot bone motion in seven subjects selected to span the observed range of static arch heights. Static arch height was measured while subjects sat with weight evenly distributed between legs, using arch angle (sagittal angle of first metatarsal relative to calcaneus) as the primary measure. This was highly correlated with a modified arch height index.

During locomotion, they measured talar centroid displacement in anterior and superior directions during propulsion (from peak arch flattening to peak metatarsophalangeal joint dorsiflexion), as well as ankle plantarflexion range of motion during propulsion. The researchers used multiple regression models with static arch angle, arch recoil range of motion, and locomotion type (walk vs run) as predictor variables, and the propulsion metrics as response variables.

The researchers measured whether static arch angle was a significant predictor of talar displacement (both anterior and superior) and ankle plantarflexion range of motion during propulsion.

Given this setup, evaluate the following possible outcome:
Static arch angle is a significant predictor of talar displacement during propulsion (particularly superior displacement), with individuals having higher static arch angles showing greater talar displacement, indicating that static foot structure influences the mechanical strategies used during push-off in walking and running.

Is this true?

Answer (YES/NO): NO